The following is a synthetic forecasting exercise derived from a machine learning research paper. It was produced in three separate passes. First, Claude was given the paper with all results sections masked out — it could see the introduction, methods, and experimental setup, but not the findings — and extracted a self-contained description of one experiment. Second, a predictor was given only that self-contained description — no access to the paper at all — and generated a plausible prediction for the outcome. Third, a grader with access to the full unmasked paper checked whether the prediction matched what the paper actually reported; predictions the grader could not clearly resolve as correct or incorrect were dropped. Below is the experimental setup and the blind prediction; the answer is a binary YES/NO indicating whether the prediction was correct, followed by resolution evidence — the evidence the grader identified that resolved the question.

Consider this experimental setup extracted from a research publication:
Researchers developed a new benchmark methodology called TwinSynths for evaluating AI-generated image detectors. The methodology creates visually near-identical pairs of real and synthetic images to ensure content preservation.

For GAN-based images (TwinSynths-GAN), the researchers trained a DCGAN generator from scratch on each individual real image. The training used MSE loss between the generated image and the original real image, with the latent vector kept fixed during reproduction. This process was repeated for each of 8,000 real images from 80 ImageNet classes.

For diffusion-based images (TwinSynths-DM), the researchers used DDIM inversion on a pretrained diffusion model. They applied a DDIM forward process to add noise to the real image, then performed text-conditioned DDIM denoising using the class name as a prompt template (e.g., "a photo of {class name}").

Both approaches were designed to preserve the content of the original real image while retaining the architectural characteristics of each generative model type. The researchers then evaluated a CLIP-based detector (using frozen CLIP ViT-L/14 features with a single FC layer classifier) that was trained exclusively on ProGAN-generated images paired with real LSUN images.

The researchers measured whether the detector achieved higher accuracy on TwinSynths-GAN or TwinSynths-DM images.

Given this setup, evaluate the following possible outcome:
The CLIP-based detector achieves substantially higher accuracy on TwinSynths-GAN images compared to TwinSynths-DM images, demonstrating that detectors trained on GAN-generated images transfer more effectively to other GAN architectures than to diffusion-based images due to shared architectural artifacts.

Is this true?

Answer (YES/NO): NO